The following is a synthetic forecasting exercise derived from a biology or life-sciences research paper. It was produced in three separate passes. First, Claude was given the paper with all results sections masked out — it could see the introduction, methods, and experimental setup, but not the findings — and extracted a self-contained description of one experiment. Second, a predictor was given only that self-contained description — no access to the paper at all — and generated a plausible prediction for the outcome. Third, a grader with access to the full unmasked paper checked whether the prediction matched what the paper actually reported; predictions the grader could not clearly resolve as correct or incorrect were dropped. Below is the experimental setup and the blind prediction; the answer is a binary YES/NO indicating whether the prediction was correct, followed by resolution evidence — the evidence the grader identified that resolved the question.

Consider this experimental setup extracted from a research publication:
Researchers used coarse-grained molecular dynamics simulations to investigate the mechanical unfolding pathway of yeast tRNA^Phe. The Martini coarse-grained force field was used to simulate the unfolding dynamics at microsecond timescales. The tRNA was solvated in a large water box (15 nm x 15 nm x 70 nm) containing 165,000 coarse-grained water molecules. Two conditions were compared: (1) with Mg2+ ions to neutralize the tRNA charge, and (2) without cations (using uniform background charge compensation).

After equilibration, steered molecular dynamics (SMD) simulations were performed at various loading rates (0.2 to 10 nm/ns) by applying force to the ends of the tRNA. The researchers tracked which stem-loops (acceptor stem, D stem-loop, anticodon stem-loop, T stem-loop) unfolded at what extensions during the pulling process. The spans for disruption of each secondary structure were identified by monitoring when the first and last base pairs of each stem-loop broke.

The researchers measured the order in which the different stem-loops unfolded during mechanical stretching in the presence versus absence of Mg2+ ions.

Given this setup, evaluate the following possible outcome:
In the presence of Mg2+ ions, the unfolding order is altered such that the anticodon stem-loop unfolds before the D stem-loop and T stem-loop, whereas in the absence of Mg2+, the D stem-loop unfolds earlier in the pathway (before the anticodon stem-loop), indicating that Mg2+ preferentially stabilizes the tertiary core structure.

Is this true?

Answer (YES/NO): NO